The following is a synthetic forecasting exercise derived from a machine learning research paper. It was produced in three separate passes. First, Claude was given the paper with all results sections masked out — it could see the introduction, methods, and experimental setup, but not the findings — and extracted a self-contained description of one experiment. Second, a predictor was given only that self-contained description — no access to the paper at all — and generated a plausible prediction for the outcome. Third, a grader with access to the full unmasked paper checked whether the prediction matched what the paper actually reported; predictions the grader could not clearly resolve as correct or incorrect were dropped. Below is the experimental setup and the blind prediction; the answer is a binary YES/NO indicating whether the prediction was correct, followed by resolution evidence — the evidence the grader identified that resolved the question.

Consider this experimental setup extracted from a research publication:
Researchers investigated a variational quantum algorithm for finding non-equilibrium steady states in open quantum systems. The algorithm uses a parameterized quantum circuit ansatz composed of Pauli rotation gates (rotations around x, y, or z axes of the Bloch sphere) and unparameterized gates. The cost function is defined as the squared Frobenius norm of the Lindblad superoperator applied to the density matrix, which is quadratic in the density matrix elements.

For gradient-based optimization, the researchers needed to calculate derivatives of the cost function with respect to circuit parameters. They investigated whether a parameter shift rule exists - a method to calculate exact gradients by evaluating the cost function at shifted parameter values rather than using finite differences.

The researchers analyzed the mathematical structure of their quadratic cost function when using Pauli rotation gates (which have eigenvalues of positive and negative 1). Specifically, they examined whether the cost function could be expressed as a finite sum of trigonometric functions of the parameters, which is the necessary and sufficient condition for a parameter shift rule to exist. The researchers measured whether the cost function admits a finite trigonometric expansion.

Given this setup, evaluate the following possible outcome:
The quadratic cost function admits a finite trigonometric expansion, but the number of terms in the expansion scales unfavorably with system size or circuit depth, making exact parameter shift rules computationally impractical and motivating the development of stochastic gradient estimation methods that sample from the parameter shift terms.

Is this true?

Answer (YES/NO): NO